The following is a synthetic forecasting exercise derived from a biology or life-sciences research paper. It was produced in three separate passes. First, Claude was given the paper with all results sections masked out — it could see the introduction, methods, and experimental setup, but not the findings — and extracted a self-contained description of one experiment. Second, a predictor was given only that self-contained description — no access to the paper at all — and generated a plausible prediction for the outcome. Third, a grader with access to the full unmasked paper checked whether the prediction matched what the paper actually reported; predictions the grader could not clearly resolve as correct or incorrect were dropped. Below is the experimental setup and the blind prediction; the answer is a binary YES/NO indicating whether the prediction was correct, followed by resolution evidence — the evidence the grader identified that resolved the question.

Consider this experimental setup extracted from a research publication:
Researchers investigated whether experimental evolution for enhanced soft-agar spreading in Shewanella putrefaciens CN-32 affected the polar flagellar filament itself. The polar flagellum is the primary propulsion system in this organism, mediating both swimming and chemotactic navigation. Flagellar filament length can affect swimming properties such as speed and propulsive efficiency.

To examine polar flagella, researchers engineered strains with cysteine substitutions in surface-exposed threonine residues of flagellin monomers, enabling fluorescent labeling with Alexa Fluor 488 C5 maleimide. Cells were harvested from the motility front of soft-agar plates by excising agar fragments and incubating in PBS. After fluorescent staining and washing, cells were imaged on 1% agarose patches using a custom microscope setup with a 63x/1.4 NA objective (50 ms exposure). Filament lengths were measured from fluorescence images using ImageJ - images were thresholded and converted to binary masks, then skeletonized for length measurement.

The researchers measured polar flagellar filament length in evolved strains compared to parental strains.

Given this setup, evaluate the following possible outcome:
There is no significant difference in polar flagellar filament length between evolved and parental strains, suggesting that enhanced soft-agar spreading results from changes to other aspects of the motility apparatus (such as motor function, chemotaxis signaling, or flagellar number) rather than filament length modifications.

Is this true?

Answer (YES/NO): YES